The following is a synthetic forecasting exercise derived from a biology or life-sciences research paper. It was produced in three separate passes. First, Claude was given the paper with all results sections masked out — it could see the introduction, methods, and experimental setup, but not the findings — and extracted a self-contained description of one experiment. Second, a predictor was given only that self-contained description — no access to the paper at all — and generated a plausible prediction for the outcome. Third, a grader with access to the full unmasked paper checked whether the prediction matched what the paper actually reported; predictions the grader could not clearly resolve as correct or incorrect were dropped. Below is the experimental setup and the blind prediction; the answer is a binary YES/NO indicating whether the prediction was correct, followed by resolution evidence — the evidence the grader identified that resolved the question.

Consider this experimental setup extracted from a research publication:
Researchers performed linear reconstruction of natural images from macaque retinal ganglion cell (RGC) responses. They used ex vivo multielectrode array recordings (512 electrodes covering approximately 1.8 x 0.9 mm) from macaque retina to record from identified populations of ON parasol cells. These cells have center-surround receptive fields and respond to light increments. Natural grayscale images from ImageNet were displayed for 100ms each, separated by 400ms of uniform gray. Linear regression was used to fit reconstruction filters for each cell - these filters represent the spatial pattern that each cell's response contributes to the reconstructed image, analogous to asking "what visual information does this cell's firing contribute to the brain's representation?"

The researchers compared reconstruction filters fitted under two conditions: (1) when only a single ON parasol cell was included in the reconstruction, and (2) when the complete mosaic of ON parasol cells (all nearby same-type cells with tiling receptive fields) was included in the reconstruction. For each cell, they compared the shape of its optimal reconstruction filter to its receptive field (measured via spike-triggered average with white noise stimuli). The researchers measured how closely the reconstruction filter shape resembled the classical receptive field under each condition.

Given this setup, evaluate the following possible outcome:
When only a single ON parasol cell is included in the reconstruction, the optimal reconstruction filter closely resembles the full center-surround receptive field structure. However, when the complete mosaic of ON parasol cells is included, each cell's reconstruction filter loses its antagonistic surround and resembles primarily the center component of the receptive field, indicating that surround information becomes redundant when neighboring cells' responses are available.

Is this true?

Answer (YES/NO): NO